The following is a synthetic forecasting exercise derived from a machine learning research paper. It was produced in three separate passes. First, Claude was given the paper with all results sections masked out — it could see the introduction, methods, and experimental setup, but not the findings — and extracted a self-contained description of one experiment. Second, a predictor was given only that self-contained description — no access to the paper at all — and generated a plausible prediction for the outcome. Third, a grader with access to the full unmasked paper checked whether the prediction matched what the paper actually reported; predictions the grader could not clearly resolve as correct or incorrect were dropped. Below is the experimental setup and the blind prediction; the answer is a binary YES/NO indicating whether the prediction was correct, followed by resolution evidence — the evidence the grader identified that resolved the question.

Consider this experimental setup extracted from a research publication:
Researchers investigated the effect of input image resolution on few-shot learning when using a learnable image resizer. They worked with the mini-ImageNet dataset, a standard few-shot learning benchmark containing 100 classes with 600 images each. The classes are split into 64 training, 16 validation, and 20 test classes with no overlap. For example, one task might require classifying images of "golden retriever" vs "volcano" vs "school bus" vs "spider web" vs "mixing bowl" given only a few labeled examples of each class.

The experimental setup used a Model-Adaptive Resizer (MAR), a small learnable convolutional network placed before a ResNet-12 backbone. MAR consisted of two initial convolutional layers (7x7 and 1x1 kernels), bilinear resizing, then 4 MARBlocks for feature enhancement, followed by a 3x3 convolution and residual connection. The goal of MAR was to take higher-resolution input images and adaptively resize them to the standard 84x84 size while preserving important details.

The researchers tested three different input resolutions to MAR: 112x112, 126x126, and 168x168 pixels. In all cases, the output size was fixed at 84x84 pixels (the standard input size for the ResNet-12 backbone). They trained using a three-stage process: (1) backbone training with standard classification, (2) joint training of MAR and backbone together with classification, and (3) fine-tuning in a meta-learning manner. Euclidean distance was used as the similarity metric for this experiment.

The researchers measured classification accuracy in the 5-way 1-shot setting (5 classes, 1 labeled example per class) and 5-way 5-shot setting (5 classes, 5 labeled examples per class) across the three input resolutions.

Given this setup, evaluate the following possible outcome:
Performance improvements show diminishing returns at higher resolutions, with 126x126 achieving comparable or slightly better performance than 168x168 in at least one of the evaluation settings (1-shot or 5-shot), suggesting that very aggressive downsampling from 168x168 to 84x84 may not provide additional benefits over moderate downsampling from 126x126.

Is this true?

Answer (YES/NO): NO